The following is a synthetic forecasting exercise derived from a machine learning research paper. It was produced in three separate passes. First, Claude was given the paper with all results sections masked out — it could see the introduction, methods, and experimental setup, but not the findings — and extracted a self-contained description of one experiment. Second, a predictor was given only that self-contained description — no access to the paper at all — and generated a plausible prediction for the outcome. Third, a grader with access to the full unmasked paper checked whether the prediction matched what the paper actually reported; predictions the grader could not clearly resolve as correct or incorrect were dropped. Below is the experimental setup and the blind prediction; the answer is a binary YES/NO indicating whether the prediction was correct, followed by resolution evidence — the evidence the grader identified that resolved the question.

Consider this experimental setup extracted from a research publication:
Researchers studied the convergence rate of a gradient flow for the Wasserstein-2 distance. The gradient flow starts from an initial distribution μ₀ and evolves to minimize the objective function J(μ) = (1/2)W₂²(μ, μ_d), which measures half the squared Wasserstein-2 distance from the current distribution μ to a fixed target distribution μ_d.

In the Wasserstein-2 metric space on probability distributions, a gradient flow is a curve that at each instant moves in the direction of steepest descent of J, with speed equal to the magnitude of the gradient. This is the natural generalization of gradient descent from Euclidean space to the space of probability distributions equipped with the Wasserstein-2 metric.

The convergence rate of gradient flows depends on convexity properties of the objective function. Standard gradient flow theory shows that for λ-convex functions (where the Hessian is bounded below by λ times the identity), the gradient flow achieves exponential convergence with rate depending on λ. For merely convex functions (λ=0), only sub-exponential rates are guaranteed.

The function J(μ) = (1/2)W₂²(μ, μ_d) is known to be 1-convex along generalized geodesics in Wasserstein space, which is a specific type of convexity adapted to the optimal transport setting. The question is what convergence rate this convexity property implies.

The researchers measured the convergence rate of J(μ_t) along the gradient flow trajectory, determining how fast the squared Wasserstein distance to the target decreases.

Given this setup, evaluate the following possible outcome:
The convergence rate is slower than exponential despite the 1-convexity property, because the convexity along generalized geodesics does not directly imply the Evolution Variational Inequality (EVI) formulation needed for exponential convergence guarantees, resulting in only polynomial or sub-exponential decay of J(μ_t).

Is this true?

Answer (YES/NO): NO